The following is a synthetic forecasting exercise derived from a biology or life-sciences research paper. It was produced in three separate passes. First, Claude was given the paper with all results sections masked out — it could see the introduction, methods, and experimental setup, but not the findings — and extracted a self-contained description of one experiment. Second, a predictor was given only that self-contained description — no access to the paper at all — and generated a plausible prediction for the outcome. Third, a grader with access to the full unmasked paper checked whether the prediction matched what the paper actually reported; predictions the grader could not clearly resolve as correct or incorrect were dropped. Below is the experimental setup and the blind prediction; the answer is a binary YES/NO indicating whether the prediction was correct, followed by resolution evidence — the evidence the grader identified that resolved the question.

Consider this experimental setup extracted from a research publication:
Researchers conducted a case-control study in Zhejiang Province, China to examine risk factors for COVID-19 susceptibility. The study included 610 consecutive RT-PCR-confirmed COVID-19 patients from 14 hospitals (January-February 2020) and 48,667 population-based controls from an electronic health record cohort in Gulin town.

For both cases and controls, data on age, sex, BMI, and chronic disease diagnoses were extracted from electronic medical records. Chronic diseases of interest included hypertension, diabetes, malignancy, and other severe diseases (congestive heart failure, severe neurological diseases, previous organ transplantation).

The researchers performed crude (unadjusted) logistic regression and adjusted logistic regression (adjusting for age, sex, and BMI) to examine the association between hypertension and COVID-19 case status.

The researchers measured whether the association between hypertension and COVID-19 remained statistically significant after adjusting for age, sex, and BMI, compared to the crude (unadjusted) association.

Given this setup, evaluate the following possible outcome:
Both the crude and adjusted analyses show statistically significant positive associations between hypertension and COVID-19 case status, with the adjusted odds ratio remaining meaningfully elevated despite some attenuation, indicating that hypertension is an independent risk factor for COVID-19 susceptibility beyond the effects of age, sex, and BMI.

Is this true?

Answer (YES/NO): NO